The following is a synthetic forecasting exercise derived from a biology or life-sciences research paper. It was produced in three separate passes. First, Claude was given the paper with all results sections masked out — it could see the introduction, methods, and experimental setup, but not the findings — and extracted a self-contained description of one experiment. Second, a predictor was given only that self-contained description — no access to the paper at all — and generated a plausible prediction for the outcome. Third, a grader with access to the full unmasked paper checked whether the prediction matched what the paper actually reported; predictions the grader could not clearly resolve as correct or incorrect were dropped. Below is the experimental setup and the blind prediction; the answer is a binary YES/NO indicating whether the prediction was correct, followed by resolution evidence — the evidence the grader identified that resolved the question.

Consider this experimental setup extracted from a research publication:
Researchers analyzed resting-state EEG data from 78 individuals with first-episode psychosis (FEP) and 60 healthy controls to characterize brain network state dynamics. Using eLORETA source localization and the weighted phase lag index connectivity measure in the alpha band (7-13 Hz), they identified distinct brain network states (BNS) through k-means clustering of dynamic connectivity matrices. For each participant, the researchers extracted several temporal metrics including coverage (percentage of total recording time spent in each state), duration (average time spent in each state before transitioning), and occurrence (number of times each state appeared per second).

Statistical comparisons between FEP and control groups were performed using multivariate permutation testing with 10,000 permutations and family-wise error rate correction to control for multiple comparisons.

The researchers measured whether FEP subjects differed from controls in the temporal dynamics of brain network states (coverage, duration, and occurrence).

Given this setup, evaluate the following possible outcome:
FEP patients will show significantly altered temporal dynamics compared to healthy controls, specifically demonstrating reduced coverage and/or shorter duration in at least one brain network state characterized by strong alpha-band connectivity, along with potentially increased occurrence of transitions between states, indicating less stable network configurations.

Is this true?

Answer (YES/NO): NO